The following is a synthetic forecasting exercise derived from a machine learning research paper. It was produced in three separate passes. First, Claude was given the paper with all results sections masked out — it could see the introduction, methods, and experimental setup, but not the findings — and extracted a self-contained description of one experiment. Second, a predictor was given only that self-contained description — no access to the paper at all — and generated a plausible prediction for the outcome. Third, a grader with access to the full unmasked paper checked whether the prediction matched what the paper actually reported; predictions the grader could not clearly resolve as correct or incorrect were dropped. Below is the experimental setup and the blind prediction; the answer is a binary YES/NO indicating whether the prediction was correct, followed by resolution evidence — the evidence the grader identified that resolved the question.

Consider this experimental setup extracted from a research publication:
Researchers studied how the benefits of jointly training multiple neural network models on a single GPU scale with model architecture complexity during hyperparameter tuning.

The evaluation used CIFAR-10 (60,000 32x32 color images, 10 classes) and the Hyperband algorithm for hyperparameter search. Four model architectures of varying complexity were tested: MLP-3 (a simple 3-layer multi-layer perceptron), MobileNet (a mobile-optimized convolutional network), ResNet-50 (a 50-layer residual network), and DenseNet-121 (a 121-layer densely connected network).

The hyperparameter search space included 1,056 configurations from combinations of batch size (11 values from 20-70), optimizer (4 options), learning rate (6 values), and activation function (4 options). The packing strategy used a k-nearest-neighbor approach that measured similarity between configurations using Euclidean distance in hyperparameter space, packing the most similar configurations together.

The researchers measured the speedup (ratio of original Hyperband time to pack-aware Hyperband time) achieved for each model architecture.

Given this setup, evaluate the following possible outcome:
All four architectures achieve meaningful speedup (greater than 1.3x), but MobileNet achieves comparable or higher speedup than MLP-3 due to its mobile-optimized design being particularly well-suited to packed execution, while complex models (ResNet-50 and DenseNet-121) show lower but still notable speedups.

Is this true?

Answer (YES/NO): NO